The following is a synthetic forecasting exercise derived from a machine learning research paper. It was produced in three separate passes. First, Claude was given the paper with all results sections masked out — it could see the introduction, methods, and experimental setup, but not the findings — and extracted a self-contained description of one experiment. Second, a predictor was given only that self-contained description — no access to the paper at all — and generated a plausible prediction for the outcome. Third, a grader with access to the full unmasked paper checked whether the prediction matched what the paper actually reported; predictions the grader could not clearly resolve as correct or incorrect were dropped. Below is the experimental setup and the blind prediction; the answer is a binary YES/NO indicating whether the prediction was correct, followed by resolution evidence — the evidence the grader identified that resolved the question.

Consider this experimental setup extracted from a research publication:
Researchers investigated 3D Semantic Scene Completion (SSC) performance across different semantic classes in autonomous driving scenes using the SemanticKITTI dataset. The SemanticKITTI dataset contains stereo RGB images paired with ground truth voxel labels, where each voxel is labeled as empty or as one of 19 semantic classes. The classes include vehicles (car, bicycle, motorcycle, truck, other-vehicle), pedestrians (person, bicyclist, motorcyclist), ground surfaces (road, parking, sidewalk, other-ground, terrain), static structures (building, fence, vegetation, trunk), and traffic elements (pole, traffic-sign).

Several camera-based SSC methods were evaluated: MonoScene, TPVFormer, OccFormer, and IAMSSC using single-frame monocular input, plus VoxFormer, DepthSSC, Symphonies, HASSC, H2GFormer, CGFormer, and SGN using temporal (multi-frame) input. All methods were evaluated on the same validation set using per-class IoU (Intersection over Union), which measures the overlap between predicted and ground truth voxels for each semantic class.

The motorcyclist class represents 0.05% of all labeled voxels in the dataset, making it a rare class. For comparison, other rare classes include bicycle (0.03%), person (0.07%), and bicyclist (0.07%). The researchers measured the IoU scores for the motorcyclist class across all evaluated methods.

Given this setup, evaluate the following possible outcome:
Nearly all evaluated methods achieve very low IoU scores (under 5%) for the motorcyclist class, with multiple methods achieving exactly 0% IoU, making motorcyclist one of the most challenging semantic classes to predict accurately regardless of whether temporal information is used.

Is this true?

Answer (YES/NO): YES